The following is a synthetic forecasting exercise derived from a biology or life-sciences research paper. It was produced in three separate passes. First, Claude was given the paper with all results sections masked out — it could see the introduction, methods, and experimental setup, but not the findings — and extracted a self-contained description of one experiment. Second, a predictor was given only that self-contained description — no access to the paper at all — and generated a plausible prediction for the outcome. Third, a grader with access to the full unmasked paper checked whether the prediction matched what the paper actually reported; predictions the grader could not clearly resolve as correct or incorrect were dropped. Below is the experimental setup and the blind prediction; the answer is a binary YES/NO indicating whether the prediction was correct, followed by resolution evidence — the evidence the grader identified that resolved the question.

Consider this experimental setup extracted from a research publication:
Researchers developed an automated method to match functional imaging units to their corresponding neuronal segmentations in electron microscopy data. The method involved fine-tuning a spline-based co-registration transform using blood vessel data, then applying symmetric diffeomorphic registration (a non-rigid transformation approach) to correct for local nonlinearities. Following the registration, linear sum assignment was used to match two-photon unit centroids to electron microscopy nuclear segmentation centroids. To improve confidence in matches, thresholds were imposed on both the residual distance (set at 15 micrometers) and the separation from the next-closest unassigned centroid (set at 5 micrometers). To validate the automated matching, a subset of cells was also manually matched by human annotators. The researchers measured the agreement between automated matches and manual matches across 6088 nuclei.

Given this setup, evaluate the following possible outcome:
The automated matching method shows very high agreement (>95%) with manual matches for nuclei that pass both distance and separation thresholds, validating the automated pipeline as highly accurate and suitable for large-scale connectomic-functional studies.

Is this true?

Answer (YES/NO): NO